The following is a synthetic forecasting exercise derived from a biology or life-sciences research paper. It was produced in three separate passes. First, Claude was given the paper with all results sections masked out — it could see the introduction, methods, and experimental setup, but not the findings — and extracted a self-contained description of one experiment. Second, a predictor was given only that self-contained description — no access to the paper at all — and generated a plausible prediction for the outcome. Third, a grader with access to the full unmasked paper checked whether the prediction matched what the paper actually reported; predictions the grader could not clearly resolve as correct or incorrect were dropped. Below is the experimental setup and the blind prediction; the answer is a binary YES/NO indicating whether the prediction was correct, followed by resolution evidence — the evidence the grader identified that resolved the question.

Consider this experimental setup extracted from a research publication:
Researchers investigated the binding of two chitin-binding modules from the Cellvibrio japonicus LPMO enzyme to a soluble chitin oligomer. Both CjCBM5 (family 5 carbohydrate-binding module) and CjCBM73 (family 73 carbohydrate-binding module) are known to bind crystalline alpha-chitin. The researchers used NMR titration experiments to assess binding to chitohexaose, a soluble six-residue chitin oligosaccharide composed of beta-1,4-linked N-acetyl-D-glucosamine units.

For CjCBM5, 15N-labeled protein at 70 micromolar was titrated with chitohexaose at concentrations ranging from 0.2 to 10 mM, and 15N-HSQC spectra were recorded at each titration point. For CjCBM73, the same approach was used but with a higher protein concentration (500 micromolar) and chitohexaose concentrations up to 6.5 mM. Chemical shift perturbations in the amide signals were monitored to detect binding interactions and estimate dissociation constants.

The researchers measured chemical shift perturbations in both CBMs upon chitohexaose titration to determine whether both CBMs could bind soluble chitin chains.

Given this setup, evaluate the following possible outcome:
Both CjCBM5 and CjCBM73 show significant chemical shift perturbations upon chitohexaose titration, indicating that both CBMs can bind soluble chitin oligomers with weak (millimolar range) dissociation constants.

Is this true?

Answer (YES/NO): NO